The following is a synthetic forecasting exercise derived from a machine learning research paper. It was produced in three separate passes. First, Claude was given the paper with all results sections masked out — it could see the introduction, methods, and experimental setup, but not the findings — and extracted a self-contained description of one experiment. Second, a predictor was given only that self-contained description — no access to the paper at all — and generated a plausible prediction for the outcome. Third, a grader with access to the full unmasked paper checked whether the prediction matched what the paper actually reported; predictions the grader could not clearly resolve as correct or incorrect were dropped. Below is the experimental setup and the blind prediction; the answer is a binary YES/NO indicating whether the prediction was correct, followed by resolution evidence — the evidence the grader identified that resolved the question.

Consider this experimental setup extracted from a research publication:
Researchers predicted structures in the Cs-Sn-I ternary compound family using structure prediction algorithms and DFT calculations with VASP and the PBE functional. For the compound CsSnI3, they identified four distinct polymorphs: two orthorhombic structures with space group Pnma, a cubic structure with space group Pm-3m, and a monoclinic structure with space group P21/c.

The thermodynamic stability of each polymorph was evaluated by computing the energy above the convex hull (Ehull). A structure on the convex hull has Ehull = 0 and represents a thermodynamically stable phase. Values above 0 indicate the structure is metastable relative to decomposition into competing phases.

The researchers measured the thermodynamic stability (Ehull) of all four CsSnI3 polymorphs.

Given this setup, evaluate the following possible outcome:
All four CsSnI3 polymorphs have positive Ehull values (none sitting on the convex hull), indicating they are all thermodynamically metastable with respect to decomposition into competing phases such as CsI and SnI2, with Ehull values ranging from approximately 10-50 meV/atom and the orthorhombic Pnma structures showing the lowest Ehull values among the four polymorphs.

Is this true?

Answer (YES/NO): NO